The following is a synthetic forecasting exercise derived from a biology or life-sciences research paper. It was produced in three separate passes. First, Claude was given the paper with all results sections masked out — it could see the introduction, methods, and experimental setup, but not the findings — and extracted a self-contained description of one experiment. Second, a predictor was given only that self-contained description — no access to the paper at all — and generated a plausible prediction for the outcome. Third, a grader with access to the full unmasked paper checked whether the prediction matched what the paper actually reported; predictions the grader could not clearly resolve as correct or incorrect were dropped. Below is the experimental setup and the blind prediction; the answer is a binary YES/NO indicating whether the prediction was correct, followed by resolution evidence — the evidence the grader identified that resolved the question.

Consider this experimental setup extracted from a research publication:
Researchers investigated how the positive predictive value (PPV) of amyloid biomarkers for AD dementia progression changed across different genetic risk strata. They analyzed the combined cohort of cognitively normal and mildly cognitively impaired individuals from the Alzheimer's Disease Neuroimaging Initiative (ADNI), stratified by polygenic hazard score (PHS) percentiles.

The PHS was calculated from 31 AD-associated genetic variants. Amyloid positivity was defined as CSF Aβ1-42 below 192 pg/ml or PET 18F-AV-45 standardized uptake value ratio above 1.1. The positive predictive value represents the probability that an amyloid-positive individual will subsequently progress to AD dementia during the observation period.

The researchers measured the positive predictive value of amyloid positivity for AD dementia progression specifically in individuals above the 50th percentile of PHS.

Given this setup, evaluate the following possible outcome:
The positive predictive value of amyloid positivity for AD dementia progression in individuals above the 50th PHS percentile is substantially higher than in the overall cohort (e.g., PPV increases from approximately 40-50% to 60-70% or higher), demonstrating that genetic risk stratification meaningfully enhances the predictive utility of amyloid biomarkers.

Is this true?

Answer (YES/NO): YES